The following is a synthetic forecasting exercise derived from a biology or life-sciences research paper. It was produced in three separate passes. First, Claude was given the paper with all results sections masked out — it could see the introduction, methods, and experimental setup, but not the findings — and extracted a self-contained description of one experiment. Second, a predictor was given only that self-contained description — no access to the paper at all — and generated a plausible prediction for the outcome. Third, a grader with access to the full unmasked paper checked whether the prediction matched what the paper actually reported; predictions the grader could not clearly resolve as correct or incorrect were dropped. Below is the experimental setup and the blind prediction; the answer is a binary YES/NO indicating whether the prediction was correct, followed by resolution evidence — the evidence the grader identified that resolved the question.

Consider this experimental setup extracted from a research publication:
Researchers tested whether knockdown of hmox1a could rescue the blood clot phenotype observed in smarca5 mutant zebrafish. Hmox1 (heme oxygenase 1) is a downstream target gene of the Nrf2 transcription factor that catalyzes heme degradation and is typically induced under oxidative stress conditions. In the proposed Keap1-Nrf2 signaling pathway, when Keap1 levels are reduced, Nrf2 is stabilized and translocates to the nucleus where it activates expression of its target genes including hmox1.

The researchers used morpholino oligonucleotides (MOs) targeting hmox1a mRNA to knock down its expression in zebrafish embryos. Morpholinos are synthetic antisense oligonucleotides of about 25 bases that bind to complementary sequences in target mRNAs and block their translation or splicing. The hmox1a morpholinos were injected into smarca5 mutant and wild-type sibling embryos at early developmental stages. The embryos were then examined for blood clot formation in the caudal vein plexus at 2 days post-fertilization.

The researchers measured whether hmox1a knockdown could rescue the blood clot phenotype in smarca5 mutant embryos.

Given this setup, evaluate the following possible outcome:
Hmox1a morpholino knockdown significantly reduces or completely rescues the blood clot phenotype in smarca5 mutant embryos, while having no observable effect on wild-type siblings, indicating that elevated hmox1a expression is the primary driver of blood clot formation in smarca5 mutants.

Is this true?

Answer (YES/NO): NO